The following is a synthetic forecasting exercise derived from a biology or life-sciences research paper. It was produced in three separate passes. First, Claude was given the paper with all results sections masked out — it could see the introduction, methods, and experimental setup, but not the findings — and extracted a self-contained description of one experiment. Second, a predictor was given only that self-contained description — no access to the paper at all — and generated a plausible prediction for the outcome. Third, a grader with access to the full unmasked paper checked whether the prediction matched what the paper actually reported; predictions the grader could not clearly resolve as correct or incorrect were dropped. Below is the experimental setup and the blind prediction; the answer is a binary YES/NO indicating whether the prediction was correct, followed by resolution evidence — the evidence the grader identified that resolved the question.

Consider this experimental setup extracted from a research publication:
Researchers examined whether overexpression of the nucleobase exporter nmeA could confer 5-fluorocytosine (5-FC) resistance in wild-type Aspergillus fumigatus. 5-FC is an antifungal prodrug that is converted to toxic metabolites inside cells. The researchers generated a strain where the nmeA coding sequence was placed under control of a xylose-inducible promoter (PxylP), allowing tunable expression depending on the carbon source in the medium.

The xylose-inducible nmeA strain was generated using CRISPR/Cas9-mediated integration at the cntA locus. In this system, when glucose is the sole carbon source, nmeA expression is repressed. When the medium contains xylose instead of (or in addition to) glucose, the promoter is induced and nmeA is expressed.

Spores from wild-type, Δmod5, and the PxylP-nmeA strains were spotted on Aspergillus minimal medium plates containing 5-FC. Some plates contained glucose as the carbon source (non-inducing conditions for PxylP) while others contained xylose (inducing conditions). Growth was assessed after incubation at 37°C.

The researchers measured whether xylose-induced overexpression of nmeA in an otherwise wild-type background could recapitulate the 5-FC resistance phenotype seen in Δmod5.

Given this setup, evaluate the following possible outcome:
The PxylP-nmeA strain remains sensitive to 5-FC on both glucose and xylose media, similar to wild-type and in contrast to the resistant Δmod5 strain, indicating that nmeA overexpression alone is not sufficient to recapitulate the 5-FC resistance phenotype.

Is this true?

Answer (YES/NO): NO